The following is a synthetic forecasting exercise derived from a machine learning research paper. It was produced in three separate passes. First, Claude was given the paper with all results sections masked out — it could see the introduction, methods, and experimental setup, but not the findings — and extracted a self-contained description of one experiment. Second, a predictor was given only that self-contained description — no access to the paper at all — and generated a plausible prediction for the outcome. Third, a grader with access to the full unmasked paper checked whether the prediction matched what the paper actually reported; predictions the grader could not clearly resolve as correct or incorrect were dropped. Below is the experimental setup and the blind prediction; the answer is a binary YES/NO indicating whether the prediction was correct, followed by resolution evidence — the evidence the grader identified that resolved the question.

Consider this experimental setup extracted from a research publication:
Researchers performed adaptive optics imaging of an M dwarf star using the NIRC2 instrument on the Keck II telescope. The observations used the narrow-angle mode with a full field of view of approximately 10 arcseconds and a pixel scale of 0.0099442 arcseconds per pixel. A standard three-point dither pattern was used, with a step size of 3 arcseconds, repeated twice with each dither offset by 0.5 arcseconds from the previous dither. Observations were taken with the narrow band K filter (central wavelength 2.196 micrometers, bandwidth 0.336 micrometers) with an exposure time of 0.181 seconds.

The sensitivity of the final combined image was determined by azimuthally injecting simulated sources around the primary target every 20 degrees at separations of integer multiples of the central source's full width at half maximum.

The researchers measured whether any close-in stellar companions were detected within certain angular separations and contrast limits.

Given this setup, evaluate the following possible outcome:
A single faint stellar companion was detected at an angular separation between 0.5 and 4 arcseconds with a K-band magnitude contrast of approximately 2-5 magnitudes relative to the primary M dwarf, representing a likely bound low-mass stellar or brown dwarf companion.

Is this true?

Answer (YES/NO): NO